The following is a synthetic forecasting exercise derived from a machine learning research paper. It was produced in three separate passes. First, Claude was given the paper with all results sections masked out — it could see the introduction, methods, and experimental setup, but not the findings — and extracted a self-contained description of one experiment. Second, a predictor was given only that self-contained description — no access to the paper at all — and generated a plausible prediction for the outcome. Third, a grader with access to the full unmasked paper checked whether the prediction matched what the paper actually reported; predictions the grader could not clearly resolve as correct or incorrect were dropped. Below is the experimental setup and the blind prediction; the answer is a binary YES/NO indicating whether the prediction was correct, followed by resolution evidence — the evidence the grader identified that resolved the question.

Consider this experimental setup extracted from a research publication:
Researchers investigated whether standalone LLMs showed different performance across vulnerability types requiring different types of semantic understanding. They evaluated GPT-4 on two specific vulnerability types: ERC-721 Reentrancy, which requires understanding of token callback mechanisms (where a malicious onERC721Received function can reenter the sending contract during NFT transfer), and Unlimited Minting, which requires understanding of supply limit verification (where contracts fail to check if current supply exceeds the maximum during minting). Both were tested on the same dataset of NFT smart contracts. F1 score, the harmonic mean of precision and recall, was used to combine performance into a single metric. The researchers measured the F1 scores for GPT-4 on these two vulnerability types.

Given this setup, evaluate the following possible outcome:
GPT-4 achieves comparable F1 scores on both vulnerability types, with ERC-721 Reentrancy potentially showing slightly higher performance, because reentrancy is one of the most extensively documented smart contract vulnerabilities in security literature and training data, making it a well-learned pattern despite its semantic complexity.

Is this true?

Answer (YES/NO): YES